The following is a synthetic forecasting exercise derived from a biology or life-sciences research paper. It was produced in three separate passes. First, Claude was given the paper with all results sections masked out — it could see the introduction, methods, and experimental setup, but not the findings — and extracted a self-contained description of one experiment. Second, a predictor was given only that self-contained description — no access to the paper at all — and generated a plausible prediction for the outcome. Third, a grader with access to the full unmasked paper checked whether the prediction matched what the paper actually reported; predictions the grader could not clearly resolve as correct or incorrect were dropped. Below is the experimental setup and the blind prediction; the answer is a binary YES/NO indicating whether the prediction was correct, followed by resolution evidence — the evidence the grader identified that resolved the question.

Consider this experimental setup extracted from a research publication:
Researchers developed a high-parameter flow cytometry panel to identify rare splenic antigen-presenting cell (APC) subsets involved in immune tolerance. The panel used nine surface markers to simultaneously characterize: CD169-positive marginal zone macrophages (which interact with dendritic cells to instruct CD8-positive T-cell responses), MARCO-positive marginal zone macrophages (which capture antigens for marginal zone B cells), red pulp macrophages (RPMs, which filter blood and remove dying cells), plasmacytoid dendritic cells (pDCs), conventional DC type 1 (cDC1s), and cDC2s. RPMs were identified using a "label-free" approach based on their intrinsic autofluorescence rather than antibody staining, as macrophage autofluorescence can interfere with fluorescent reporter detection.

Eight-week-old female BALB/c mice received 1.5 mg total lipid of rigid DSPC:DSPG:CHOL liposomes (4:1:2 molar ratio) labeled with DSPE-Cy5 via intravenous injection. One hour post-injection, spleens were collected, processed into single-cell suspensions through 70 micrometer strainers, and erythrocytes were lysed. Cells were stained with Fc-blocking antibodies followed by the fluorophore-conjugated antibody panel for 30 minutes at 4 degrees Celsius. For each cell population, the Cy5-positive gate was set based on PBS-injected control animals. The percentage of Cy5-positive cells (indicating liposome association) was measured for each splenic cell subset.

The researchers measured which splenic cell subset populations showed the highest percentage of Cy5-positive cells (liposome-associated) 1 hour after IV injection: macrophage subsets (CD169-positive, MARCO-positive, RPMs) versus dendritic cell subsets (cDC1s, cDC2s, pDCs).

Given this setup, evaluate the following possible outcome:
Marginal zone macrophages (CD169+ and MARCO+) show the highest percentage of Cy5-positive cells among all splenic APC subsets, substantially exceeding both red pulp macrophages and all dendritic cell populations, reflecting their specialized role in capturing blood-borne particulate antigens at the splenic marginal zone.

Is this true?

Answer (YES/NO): NO